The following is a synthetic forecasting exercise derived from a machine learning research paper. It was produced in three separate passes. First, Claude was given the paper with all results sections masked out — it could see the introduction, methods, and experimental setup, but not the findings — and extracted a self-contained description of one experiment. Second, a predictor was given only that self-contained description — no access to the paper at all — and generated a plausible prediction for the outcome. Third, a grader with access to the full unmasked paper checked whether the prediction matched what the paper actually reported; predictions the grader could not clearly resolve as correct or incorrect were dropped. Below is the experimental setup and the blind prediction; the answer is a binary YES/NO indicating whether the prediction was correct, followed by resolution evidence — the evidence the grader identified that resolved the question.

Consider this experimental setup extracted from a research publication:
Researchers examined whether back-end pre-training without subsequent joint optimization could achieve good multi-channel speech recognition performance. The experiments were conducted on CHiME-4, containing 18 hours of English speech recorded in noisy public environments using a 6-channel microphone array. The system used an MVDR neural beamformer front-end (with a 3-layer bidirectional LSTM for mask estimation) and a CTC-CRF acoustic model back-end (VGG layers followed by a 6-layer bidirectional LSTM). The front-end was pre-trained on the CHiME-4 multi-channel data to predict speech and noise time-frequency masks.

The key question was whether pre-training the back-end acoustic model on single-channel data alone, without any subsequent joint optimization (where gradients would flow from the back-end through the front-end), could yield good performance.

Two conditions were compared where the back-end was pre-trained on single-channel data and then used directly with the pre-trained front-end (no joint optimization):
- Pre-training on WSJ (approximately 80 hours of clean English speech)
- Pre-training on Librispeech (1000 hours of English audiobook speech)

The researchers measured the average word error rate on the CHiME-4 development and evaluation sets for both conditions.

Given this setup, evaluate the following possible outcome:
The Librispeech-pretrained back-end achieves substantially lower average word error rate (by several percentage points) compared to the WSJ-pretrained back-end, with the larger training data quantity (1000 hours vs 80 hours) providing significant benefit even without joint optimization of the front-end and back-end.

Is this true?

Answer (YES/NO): YES